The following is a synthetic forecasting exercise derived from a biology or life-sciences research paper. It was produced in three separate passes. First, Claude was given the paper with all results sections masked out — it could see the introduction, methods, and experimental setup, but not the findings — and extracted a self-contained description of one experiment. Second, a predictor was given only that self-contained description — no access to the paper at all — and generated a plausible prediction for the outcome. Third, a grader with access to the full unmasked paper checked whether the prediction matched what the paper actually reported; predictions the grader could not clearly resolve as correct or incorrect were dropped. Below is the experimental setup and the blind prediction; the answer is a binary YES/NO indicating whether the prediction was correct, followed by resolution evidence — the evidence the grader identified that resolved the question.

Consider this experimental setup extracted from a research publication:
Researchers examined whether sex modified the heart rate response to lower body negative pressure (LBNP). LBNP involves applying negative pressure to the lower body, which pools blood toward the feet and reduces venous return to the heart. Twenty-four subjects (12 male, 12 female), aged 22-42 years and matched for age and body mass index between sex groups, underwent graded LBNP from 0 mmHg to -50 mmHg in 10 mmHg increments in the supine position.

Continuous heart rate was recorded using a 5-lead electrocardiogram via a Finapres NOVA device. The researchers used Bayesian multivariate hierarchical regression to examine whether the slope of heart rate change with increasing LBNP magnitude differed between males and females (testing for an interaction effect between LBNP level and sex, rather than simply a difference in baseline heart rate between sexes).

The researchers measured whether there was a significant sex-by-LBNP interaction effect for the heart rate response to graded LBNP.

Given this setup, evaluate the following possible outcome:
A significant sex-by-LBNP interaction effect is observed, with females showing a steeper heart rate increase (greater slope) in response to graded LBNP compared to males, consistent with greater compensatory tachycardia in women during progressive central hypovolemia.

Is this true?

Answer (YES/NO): NO